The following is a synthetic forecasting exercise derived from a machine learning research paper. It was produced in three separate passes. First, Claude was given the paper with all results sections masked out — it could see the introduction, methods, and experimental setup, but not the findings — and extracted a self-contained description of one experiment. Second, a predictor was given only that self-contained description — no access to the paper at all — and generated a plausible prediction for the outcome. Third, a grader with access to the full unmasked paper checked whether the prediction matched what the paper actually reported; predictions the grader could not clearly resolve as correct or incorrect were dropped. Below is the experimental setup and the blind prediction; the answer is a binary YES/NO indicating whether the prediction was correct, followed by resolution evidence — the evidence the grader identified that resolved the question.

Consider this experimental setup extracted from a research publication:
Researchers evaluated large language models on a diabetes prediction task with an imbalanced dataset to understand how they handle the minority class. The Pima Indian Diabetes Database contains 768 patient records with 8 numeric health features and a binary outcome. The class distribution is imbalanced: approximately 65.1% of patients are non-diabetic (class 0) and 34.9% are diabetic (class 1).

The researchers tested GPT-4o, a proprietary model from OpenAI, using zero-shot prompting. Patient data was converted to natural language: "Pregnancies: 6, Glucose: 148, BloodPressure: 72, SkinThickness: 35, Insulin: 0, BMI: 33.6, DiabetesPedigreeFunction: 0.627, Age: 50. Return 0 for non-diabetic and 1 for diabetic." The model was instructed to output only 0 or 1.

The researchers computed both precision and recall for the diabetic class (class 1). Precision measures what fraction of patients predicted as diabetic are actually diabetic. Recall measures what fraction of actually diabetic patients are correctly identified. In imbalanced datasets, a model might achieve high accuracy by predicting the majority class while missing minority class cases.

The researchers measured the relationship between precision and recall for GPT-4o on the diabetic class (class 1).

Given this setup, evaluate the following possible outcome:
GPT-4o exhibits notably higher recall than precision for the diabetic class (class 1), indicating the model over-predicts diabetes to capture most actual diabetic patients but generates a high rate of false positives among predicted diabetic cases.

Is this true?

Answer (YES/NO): NO